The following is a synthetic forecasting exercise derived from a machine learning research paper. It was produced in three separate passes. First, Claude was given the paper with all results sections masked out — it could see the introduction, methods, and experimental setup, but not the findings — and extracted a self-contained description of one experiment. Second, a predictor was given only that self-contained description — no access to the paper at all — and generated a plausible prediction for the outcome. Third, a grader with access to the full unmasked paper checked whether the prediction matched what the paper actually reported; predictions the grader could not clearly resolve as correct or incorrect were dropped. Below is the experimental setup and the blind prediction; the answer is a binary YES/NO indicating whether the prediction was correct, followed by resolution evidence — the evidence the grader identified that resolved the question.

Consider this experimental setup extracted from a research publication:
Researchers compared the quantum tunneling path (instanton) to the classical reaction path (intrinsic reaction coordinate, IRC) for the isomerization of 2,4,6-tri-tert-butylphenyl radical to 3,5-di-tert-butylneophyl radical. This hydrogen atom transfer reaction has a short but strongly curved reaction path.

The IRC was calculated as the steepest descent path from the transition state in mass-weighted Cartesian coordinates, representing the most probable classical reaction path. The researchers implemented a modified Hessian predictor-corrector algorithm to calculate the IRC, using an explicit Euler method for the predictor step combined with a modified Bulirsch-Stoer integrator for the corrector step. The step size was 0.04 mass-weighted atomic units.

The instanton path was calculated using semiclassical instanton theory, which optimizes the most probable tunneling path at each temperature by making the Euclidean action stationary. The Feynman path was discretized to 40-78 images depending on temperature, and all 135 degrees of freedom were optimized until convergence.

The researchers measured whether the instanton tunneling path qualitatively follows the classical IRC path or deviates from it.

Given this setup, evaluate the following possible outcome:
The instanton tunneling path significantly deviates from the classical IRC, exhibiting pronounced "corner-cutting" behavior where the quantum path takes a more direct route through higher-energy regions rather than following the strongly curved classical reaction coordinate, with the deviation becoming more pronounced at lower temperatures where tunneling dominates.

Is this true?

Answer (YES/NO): YES